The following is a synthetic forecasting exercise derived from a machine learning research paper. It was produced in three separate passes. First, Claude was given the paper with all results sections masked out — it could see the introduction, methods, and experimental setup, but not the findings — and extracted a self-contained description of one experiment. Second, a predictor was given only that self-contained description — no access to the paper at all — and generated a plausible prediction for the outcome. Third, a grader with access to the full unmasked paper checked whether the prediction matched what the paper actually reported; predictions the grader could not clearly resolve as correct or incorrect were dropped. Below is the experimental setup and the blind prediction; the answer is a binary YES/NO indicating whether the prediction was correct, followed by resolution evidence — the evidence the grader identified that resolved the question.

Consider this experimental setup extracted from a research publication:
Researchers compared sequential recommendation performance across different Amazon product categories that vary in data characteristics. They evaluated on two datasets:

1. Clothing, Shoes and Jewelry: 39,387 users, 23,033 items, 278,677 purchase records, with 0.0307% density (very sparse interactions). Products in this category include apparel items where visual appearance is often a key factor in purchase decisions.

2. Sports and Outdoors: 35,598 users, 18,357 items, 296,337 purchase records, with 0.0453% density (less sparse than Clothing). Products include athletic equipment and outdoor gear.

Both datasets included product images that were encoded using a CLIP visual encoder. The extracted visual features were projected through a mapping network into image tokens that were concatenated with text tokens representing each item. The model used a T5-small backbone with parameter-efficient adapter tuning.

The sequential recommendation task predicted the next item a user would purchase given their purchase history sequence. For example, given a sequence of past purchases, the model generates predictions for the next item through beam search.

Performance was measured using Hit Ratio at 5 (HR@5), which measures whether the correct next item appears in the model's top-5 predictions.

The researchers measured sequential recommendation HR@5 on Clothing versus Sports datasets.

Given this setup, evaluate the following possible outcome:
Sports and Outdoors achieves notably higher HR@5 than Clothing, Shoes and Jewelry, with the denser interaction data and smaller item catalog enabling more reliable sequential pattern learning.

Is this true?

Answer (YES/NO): NO